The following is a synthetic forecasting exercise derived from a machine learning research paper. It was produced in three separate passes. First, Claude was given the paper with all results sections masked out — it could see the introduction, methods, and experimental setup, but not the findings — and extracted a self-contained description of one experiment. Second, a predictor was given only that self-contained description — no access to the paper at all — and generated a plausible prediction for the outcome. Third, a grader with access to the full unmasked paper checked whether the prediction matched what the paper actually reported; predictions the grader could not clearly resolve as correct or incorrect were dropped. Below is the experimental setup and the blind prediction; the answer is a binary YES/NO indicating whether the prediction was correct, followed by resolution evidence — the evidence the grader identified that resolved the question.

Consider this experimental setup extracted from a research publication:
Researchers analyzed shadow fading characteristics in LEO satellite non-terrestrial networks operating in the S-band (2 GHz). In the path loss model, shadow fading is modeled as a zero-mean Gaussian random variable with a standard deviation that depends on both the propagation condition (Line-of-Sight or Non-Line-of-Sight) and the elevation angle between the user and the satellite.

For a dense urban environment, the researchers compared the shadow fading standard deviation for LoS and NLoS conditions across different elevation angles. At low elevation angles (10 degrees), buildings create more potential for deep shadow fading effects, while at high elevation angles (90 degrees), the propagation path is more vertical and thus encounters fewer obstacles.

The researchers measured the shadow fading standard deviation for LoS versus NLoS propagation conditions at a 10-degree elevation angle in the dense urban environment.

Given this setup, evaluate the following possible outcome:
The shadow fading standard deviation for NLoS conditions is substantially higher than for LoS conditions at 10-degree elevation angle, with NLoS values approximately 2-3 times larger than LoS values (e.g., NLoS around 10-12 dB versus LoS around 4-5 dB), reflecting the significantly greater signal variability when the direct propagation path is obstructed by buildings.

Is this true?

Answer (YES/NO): NO